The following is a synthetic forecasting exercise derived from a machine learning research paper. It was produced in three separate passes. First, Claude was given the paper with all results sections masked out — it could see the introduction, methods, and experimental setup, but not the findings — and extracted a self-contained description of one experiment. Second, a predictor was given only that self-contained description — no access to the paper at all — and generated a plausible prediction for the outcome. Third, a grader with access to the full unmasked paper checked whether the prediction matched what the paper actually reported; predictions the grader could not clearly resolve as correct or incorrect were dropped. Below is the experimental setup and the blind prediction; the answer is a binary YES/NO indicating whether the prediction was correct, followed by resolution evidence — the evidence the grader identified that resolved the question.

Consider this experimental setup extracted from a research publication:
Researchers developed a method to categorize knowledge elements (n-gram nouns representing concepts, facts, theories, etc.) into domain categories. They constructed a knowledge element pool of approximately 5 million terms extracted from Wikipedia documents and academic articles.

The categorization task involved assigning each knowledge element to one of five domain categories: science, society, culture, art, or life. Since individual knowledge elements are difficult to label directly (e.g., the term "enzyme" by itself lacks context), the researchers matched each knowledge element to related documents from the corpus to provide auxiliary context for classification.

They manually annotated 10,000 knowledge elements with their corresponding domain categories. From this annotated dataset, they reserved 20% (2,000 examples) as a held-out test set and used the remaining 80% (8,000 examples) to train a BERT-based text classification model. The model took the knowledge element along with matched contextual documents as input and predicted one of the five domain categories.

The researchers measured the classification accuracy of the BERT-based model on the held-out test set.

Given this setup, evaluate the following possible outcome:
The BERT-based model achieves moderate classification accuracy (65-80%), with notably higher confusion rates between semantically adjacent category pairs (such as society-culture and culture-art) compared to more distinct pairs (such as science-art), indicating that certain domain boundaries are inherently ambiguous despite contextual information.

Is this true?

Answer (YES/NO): NO